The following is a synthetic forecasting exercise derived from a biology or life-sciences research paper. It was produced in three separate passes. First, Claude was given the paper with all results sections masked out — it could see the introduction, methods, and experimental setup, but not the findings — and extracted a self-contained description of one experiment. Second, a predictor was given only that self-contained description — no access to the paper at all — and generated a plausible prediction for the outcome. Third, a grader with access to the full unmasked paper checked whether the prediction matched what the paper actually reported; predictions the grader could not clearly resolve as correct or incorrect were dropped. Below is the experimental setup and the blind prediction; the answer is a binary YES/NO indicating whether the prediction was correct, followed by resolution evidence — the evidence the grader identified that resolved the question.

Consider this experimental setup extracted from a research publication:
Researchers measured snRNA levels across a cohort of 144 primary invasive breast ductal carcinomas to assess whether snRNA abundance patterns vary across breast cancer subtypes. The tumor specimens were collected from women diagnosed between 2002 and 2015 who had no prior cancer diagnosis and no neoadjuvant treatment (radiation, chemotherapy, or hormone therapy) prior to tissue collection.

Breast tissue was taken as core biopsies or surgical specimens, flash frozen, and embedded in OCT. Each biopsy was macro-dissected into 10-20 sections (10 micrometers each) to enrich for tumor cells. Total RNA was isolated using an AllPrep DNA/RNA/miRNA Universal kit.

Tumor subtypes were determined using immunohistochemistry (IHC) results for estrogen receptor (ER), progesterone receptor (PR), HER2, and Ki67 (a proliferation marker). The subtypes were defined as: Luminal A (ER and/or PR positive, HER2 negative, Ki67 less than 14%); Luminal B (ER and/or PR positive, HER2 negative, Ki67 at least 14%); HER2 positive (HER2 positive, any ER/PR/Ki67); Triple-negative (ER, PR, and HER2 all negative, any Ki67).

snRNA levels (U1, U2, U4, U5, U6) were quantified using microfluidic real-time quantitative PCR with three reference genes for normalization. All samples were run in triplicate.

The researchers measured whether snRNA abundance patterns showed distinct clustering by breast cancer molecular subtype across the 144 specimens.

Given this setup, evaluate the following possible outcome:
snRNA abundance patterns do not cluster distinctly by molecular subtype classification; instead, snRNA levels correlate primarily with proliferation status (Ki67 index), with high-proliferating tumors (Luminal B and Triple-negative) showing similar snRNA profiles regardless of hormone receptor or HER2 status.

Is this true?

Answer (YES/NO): NO